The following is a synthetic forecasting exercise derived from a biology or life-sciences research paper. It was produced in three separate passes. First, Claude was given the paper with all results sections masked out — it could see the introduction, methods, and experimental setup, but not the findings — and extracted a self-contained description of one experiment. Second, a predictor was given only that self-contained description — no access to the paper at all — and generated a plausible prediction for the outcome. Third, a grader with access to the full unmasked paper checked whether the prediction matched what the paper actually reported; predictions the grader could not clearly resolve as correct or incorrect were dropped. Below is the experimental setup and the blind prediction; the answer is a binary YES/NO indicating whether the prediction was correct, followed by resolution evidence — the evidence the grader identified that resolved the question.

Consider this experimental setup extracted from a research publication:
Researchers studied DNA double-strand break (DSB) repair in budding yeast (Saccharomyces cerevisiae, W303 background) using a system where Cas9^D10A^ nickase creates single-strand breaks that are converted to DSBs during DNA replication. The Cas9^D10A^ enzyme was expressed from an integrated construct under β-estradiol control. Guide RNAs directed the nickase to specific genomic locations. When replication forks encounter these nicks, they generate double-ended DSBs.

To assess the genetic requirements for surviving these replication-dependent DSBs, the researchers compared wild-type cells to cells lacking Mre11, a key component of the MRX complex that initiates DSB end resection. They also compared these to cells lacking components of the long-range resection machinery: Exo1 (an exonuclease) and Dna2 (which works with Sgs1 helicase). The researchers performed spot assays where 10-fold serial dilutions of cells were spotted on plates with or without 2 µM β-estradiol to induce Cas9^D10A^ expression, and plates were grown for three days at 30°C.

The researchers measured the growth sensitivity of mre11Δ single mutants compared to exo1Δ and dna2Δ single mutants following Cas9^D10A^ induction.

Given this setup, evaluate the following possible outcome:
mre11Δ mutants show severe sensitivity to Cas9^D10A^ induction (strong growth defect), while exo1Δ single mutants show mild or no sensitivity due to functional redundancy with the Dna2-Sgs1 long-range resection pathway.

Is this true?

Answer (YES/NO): YES